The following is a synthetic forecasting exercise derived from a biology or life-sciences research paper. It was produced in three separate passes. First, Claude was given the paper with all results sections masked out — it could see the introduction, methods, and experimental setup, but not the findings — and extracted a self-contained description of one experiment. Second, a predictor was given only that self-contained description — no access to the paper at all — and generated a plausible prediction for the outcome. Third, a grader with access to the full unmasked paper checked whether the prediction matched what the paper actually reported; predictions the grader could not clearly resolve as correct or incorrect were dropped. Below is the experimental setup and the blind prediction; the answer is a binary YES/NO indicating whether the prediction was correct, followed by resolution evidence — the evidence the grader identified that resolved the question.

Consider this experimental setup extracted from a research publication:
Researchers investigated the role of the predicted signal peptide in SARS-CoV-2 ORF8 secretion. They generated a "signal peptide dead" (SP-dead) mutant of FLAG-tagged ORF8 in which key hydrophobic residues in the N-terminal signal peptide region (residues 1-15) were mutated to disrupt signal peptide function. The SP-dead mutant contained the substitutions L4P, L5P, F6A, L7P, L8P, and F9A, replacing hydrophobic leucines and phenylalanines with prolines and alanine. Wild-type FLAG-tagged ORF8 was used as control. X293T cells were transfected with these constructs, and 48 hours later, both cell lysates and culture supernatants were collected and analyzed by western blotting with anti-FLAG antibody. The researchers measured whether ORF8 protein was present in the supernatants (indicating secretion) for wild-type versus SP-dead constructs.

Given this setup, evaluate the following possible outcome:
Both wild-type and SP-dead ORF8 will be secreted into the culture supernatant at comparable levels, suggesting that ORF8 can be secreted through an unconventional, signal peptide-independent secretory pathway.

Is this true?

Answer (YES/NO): NO